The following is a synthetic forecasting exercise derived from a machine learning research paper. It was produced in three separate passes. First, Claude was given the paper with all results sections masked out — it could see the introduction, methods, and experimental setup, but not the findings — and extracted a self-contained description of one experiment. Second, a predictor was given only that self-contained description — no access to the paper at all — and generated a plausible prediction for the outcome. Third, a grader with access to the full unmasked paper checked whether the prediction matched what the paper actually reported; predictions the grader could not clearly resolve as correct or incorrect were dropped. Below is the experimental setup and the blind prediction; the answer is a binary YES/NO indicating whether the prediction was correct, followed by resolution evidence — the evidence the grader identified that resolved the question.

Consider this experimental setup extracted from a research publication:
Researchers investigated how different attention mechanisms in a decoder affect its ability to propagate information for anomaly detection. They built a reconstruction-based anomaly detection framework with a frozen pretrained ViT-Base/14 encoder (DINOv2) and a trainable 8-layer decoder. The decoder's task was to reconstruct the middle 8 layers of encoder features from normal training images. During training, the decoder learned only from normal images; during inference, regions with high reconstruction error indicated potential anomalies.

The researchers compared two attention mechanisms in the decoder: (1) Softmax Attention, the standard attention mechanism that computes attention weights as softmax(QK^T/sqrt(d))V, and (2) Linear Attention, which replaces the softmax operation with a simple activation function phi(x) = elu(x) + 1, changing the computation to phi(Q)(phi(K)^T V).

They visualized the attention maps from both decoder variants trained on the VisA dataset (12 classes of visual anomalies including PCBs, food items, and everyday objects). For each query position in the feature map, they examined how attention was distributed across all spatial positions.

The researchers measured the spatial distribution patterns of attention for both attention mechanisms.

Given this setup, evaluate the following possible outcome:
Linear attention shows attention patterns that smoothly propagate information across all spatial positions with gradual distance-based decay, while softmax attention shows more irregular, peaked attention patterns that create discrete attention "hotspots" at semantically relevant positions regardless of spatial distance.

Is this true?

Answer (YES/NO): NO